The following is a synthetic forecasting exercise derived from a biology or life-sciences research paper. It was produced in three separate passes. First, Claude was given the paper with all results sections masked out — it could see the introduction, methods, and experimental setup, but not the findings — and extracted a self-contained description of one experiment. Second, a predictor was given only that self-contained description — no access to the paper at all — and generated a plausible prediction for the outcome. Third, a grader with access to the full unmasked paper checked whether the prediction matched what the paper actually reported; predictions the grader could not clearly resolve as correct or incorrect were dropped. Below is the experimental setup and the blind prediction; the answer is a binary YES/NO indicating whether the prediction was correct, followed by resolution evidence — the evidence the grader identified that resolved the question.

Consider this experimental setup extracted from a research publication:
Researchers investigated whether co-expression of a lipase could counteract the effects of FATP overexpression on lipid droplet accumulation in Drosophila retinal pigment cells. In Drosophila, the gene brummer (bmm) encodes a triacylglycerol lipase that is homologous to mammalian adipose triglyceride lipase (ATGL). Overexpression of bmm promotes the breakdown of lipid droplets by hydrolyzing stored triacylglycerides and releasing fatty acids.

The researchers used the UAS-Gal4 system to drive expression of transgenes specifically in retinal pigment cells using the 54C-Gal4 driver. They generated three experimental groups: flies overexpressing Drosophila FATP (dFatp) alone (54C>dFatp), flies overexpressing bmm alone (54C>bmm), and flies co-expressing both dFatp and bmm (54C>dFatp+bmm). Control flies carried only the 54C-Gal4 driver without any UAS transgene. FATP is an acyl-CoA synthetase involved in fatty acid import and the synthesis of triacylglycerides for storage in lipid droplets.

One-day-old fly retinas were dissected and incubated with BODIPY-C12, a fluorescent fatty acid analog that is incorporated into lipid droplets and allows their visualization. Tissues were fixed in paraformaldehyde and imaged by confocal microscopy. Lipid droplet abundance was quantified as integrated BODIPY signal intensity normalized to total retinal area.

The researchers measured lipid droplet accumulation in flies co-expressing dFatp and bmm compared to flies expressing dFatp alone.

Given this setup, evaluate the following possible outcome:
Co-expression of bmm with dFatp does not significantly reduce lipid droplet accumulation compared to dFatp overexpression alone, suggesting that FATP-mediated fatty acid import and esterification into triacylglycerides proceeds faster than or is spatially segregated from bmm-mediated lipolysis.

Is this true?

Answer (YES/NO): NO